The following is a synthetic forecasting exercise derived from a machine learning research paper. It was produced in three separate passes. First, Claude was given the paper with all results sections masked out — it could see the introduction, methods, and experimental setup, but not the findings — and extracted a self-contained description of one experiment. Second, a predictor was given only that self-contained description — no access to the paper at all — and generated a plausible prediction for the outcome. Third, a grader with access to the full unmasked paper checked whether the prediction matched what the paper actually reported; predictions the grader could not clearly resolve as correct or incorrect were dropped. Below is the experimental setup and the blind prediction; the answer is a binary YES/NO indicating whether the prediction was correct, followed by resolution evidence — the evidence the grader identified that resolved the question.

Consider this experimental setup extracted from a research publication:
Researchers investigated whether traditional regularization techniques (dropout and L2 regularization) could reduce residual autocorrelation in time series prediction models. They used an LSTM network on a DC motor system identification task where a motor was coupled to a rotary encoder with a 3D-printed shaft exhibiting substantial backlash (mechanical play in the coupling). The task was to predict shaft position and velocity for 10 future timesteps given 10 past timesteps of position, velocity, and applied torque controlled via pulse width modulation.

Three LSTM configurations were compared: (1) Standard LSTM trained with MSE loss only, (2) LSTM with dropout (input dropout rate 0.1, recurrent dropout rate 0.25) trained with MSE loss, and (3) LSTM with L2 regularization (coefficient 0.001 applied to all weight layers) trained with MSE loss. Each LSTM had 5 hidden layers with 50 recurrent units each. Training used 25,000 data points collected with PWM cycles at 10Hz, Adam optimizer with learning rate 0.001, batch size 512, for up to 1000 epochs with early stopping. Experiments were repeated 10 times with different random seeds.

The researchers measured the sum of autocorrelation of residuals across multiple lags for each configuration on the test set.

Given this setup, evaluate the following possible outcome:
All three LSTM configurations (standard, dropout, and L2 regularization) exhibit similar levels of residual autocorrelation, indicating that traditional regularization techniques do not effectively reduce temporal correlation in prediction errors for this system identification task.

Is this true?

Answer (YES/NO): NO